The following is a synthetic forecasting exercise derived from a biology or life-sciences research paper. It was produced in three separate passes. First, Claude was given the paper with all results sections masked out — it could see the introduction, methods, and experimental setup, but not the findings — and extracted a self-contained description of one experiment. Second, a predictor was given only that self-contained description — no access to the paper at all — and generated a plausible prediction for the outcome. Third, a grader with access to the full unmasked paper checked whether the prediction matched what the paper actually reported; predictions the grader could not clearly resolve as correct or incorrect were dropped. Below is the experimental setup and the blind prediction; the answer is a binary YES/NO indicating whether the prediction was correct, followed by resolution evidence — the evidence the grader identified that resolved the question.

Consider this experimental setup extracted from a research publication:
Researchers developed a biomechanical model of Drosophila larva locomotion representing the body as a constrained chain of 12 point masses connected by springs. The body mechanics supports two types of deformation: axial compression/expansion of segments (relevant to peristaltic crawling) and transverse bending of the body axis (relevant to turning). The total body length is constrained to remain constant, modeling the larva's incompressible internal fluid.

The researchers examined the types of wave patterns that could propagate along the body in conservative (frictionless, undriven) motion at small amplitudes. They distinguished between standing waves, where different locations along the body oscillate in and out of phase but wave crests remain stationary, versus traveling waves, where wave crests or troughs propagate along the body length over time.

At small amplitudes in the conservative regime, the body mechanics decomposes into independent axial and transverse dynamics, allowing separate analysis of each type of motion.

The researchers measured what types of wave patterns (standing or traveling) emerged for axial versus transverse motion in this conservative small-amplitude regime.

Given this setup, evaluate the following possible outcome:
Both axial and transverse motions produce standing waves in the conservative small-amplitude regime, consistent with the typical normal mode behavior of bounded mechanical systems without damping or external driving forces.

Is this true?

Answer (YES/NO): NO